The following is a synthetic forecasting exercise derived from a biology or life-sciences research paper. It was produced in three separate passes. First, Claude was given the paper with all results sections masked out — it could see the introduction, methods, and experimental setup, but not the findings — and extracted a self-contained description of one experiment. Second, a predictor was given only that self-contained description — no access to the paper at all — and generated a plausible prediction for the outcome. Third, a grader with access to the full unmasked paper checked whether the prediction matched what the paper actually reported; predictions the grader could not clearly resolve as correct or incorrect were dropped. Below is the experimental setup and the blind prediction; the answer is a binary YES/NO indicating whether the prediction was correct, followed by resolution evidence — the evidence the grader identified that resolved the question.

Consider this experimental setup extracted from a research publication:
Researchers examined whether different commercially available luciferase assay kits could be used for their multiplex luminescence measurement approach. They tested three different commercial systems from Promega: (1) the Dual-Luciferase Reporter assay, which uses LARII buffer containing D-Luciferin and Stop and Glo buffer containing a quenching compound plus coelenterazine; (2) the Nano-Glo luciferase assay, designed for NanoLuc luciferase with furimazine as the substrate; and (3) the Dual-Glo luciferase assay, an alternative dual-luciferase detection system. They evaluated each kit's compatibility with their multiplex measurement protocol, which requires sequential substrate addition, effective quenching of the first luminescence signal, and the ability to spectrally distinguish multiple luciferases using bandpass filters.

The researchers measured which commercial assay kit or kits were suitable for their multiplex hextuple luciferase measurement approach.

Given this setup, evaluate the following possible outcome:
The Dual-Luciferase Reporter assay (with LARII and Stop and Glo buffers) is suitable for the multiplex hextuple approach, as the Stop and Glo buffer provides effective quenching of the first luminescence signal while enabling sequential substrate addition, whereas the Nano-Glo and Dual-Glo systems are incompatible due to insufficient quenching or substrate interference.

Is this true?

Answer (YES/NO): YES